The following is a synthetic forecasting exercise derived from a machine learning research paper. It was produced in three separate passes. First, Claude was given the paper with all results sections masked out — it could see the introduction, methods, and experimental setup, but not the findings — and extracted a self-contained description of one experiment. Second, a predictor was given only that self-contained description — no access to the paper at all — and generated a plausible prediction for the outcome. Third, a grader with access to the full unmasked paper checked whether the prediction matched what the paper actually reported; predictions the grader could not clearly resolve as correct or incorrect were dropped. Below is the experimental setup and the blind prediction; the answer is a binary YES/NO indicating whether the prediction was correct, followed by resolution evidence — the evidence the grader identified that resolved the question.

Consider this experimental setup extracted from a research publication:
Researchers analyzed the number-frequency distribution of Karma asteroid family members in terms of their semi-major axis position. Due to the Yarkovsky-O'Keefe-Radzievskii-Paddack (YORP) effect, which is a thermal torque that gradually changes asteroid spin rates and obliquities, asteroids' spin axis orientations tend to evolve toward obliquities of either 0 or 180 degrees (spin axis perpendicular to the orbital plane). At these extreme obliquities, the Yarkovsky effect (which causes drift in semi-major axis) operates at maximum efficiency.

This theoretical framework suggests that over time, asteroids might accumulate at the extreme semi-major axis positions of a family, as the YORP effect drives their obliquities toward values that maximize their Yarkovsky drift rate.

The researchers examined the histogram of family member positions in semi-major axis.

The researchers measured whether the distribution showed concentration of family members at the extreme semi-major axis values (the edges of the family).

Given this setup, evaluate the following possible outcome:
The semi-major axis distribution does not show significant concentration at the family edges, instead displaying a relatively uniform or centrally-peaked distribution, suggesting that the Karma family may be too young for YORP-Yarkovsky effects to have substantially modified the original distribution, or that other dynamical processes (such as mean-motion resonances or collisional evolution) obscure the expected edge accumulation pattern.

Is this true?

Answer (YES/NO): NO